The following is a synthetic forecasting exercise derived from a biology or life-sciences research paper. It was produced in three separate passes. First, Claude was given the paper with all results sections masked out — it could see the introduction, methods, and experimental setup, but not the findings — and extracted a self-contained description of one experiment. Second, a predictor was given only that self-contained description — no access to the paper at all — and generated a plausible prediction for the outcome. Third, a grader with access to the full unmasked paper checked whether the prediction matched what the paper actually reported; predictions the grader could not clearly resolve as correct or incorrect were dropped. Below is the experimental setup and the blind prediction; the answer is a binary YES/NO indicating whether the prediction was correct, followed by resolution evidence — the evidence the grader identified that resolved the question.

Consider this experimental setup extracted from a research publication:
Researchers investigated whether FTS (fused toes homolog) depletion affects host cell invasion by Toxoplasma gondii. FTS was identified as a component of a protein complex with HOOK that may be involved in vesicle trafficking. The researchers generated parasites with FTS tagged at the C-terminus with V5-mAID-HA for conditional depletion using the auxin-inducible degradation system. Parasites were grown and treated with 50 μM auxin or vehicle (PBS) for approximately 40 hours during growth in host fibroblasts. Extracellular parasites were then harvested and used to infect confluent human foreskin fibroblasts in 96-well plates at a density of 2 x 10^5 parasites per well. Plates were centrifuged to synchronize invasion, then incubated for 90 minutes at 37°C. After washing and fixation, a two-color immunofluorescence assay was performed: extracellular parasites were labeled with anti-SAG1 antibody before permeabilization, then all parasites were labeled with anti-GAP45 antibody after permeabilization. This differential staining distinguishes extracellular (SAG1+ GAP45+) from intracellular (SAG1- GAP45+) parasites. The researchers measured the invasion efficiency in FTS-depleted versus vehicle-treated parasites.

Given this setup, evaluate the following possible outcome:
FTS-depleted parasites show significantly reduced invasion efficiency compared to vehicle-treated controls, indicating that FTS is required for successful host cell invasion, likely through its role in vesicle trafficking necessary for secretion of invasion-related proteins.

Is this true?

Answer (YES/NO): YES